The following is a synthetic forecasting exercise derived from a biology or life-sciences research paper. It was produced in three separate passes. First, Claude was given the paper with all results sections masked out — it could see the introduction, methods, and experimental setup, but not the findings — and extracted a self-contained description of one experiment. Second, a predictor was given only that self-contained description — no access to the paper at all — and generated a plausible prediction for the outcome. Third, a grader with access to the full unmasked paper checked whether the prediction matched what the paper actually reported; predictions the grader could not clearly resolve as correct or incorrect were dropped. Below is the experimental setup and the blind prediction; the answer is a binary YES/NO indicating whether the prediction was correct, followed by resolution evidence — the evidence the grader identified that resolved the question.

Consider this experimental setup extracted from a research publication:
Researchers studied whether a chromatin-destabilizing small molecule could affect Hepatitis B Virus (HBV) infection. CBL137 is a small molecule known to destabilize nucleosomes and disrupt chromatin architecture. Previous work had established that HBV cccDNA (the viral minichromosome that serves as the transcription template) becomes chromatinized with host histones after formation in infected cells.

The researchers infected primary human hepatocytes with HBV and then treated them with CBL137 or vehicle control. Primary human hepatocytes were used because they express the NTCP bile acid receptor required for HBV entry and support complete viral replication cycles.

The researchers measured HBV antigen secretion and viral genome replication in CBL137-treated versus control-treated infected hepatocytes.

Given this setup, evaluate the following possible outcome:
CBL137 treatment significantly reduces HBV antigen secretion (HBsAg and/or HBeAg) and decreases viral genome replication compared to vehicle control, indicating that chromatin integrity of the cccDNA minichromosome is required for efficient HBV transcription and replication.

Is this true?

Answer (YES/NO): YES